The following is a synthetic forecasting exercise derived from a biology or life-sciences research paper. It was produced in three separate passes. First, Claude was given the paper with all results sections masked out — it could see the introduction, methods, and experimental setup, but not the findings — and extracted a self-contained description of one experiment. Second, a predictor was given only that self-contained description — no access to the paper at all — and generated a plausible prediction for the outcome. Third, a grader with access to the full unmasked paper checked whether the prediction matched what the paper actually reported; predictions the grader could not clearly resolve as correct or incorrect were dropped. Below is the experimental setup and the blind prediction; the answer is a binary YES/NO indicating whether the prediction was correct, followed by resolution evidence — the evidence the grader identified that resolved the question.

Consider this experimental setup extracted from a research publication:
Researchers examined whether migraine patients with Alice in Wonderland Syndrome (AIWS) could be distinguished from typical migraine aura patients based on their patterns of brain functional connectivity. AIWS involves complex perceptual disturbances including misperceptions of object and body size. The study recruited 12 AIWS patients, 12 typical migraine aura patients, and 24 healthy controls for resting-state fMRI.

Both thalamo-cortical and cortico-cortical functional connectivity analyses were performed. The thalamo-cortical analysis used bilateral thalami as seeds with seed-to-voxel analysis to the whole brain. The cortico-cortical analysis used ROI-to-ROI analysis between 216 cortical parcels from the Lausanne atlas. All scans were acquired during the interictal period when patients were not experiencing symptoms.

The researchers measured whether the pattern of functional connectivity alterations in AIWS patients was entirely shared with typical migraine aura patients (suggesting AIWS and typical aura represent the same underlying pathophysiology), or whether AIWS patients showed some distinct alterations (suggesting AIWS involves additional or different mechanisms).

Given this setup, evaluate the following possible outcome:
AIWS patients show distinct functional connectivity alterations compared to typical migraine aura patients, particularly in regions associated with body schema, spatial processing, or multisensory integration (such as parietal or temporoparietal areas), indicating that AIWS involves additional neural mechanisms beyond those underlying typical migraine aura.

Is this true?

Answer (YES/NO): YES